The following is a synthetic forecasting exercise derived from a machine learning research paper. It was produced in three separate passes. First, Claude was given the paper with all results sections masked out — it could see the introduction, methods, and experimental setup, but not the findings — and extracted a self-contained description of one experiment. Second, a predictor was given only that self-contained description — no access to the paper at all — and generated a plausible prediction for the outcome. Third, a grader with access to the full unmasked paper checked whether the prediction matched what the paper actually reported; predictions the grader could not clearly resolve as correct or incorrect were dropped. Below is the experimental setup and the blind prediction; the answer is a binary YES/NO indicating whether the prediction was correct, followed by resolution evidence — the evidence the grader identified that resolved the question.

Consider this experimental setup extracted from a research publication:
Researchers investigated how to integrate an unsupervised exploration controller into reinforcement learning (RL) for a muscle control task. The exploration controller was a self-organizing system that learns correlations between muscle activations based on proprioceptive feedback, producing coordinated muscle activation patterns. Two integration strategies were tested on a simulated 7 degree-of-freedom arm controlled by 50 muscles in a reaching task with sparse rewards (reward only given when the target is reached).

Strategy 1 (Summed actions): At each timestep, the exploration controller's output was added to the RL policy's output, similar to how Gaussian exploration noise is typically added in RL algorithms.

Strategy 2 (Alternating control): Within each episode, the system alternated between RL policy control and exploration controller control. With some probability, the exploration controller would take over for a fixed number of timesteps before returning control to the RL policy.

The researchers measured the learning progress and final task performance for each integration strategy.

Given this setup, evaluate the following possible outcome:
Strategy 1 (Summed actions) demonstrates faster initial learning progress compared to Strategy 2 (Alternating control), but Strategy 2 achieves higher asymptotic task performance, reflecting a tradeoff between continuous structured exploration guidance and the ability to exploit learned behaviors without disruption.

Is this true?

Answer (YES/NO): NO